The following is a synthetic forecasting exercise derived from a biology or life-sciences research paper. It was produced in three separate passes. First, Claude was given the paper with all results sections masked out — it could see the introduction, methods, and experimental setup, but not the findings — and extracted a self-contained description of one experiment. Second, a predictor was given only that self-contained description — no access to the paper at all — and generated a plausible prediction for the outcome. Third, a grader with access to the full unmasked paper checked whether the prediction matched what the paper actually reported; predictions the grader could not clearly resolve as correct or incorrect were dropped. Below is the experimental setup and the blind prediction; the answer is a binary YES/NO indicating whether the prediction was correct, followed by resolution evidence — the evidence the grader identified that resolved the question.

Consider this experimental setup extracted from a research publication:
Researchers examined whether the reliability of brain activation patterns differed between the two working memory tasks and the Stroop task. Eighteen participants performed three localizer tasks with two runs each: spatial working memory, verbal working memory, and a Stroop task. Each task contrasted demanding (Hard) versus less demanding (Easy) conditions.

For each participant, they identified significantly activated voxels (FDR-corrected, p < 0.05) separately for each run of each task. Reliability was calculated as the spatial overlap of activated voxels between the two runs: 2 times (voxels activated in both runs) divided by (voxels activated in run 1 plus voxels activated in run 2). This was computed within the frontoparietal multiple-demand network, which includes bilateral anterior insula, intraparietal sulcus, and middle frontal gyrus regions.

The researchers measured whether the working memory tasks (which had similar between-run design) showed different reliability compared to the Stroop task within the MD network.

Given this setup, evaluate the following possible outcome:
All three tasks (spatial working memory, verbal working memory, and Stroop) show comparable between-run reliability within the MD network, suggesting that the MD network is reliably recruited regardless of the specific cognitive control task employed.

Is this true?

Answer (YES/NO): NO